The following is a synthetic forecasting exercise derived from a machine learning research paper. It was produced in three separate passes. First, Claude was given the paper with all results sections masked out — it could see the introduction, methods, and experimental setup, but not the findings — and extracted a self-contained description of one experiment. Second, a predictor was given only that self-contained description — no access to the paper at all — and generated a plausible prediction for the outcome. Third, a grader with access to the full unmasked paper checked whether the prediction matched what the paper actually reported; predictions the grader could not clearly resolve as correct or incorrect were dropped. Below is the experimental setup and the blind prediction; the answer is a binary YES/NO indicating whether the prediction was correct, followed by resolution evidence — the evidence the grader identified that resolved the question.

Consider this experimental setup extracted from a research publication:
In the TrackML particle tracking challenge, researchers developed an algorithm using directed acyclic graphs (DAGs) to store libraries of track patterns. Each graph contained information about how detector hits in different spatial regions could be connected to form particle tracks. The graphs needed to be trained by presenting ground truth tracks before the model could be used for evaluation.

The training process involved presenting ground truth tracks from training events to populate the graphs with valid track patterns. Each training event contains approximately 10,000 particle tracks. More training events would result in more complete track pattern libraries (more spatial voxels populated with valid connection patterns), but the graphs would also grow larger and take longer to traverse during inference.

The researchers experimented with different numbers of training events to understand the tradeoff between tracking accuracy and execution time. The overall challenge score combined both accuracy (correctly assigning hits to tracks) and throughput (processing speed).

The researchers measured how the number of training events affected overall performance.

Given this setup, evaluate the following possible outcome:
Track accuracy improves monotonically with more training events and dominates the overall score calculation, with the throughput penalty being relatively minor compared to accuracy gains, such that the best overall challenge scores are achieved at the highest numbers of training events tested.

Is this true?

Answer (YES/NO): NO